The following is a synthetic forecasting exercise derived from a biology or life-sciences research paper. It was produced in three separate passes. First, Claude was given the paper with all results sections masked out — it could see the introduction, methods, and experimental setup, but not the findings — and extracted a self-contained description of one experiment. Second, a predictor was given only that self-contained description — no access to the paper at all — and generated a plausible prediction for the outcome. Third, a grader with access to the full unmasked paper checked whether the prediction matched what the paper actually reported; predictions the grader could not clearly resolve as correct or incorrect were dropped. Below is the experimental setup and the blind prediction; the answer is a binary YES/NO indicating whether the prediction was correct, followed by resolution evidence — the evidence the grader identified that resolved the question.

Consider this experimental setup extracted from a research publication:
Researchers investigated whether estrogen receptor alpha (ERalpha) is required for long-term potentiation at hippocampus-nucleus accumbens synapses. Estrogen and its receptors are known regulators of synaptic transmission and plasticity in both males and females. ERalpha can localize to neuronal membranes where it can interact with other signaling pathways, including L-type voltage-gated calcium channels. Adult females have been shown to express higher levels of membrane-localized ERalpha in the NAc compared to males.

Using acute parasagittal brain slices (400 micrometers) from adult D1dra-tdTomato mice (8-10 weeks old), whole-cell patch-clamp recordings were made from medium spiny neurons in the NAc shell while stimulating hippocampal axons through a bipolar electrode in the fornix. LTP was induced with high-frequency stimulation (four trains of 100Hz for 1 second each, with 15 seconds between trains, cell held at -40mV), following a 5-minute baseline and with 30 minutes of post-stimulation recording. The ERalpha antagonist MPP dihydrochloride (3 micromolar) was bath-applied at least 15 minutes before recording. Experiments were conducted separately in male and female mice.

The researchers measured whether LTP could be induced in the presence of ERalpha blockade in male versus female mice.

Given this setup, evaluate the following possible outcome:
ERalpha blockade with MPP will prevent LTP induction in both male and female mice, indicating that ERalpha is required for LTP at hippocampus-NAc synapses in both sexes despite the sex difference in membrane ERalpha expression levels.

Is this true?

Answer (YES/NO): NO